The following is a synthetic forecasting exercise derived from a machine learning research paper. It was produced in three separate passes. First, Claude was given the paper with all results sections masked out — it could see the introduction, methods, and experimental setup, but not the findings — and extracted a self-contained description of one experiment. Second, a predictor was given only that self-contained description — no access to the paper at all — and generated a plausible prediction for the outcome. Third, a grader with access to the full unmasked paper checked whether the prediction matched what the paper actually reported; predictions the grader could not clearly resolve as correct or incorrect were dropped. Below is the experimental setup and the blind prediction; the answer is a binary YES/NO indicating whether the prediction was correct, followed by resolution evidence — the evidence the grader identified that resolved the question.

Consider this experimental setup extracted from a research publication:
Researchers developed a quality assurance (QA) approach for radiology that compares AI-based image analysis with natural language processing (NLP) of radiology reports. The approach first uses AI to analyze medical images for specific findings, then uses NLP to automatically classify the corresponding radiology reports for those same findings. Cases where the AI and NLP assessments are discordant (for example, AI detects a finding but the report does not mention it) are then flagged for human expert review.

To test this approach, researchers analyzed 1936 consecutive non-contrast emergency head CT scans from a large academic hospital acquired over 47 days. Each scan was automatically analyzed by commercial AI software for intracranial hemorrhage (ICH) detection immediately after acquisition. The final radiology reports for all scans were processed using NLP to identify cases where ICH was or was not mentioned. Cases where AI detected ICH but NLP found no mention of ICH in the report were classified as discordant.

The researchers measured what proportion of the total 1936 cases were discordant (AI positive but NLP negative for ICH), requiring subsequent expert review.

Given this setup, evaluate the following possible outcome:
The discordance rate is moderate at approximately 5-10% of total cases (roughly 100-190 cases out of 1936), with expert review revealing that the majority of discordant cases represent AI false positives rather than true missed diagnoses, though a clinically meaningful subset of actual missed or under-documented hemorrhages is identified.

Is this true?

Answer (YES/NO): NO